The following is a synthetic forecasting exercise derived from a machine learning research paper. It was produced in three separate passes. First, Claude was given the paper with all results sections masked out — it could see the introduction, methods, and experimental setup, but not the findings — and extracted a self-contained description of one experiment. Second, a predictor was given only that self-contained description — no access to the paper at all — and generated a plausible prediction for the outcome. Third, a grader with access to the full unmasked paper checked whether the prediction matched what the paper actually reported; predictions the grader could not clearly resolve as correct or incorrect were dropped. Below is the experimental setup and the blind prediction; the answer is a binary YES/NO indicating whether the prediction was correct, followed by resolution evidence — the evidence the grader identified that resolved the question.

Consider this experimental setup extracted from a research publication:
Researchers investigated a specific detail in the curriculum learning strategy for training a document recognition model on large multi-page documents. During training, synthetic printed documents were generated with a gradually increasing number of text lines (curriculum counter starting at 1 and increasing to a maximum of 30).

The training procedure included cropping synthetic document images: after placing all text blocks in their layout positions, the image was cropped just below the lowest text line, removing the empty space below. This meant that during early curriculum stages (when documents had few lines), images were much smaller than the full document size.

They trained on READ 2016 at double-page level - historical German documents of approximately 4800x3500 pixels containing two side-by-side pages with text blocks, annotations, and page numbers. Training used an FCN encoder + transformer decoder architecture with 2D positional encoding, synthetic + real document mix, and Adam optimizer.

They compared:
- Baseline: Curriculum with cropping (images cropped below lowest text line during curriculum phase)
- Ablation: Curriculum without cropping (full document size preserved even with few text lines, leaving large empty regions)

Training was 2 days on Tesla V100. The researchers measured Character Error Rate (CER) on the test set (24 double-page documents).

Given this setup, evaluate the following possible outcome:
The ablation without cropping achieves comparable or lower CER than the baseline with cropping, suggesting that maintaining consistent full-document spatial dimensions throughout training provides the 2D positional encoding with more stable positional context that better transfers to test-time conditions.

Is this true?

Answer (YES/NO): NO